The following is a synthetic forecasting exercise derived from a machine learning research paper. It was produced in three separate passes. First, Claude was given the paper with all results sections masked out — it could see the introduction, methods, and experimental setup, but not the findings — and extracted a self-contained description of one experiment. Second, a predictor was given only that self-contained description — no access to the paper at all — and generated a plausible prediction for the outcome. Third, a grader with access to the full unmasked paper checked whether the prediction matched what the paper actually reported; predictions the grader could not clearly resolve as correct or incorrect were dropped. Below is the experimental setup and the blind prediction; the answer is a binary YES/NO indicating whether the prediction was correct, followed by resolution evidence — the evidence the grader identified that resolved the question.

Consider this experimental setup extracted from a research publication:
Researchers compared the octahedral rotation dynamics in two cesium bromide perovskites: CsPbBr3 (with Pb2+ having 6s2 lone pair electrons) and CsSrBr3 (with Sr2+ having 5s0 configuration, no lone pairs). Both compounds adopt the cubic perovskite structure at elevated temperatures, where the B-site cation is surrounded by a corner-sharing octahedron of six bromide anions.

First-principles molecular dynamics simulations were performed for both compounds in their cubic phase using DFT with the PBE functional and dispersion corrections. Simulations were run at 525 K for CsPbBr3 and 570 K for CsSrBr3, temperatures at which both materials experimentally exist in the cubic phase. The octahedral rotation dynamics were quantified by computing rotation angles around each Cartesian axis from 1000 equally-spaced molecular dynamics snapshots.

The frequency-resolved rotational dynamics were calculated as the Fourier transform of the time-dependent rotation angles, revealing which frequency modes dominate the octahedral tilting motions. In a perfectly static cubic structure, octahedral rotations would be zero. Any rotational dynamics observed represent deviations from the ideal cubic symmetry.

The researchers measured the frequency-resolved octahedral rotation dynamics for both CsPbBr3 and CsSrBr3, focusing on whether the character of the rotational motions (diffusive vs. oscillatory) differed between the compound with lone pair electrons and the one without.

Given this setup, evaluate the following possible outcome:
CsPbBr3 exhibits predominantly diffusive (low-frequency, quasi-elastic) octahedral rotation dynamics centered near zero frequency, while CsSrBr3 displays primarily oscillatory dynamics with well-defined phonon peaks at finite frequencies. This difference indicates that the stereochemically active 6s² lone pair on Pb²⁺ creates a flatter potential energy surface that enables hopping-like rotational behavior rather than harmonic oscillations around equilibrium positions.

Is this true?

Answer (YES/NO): NO